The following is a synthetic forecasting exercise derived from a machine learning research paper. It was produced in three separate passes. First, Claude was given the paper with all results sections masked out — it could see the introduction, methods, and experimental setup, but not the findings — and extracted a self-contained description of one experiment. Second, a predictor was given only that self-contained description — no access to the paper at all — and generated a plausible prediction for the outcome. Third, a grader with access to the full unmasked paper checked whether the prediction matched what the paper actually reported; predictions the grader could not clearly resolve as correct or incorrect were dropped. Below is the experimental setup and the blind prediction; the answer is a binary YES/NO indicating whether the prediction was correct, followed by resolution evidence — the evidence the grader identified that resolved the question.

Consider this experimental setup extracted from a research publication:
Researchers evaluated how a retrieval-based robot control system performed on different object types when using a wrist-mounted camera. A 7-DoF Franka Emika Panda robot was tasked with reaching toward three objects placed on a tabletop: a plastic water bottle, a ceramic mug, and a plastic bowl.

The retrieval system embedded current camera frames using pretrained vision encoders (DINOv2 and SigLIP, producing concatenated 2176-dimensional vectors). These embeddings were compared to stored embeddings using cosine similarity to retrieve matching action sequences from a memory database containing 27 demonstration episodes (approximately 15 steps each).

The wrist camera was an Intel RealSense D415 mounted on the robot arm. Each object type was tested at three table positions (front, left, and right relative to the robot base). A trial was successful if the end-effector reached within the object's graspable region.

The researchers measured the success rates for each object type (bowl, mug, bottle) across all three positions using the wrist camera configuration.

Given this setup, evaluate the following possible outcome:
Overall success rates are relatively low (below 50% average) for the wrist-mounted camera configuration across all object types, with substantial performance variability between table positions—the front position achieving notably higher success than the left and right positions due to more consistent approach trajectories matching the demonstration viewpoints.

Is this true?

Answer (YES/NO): NO